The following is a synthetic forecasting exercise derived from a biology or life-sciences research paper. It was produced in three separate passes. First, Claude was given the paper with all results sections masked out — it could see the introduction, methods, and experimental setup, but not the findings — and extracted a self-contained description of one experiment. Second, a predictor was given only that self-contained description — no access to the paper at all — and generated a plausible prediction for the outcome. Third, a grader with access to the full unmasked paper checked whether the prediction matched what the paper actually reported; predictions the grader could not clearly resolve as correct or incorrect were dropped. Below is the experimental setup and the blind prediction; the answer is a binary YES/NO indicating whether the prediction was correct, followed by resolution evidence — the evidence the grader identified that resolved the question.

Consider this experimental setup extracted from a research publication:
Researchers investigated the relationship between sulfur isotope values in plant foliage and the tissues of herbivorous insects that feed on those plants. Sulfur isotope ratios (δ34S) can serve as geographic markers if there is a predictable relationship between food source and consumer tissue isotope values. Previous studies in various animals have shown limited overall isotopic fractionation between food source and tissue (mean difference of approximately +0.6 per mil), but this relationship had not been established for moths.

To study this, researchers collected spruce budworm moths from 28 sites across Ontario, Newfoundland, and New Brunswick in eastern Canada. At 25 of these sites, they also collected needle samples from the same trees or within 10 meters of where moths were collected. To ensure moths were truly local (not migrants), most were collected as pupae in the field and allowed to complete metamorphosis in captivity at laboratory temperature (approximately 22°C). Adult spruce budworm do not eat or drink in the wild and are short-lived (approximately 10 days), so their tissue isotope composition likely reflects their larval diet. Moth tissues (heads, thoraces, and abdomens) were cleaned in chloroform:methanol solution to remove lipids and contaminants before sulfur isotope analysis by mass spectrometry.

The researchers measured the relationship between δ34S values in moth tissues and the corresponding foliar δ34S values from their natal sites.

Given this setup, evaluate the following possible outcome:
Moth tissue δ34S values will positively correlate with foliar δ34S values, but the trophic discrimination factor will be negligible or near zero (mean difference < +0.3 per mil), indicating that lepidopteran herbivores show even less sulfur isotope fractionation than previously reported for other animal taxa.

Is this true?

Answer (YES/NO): YES